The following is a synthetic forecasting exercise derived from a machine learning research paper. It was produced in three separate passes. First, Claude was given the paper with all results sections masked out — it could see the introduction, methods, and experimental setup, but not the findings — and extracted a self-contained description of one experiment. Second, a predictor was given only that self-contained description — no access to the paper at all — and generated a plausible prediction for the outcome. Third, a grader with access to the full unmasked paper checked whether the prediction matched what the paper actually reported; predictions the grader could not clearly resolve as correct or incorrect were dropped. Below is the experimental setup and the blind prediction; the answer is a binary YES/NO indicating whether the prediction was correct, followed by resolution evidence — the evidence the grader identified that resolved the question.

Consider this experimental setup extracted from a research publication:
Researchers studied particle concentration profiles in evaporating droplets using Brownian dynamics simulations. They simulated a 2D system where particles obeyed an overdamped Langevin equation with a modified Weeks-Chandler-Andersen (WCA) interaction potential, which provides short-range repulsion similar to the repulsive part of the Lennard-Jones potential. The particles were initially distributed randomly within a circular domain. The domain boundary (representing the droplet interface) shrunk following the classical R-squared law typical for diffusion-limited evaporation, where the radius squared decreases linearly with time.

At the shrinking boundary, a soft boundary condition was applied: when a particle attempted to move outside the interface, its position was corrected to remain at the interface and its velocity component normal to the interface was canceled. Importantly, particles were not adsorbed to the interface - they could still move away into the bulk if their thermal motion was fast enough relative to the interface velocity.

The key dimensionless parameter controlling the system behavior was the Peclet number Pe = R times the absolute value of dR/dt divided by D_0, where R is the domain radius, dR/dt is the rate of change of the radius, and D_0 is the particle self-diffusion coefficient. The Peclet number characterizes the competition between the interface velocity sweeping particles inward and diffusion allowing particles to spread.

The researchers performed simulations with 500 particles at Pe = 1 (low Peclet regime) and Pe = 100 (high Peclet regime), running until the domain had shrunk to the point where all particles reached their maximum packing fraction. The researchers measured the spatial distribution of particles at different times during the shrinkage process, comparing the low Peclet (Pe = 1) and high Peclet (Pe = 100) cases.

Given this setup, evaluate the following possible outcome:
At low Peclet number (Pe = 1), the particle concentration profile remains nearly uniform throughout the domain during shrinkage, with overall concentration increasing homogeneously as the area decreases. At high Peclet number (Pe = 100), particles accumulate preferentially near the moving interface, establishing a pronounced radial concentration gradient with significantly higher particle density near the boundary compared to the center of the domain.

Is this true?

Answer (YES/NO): YES